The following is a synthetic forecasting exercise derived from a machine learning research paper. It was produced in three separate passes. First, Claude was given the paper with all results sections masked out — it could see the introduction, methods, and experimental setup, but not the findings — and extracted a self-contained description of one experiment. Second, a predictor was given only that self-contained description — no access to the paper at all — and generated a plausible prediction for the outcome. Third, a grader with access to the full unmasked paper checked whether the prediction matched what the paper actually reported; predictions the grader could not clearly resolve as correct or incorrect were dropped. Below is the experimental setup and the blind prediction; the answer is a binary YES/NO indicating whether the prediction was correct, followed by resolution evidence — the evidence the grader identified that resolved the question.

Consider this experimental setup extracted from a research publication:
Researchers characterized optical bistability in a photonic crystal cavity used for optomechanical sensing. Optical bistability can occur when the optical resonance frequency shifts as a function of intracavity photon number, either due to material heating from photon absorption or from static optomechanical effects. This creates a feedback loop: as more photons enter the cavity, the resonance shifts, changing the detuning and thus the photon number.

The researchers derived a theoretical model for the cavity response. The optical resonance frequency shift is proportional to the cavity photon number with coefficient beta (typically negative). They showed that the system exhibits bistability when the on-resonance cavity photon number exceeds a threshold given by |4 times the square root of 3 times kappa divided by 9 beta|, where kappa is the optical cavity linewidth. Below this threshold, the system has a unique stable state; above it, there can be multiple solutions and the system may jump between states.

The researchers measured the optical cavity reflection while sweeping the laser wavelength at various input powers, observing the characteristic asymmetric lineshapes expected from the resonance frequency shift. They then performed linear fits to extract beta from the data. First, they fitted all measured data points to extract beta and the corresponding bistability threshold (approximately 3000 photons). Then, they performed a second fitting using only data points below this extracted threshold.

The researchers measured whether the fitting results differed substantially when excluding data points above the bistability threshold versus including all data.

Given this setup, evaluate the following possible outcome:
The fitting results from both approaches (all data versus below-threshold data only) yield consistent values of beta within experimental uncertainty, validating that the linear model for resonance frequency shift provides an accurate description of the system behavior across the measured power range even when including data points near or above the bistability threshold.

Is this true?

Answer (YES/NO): YES